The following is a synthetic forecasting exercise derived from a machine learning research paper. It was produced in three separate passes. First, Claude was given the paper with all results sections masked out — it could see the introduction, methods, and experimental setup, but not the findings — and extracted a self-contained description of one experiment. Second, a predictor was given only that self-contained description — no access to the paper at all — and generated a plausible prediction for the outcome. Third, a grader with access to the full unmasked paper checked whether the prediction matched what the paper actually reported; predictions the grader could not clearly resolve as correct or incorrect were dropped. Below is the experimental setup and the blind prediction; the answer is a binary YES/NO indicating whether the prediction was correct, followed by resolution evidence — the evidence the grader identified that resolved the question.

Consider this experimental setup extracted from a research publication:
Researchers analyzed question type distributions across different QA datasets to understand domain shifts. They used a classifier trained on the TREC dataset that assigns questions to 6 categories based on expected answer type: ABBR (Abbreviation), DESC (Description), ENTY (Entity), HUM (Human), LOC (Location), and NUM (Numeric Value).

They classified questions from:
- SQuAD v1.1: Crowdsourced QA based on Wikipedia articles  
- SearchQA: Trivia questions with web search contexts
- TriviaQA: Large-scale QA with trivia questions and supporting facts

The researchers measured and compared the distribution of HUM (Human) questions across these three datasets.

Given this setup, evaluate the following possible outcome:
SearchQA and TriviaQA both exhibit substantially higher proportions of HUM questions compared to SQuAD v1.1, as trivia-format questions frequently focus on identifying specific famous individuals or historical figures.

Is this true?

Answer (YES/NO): NO